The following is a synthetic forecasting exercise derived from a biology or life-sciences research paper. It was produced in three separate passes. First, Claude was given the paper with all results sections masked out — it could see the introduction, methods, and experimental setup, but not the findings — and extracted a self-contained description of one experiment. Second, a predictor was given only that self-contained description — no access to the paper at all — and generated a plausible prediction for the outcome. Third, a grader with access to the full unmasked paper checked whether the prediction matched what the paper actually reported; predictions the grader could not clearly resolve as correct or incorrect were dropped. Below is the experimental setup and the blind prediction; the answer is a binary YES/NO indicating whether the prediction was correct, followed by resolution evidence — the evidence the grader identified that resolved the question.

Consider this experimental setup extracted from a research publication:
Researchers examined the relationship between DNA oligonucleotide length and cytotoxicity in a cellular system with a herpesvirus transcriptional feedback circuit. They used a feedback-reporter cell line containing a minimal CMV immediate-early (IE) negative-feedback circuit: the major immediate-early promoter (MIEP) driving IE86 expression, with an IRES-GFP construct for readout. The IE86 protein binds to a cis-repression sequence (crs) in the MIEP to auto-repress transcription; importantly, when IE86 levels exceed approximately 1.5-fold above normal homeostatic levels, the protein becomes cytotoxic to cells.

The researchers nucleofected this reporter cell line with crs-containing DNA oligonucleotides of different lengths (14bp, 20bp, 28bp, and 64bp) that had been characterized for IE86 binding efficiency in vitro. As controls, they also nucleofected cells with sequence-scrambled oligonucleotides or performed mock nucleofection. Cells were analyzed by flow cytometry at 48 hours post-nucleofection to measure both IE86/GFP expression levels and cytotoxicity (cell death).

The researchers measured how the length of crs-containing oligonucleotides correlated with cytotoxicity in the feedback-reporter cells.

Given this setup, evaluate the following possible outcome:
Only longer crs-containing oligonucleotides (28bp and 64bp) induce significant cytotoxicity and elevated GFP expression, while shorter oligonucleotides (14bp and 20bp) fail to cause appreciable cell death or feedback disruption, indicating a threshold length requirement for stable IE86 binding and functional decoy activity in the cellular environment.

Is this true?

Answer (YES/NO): NO